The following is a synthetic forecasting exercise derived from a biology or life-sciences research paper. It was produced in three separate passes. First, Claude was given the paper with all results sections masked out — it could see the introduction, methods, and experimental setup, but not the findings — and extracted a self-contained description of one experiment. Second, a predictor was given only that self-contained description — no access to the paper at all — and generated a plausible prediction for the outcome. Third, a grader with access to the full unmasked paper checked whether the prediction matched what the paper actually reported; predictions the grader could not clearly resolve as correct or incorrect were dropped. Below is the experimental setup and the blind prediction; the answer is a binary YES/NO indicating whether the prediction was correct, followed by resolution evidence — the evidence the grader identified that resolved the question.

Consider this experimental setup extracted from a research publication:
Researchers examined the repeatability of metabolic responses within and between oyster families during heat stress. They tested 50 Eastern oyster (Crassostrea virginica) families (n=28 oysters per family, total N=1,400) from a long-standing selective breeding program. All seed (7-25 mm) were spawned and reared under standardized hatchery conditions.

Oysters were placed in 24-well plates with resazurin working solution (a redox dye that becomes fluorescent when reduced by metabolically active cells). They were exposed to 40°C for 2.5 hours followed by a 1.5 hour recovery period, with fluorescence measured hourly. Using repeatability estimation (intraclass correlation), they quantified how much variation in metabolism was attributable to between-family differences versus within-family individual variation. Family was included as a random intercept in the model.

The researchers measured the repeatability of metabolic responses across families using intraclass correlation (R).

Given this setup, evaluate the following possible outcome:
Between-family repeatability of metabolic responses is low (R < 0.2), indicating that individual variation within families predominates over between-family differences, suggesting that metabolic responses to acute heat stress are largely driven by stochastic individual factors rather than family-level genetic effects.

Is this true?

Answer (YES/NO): YES